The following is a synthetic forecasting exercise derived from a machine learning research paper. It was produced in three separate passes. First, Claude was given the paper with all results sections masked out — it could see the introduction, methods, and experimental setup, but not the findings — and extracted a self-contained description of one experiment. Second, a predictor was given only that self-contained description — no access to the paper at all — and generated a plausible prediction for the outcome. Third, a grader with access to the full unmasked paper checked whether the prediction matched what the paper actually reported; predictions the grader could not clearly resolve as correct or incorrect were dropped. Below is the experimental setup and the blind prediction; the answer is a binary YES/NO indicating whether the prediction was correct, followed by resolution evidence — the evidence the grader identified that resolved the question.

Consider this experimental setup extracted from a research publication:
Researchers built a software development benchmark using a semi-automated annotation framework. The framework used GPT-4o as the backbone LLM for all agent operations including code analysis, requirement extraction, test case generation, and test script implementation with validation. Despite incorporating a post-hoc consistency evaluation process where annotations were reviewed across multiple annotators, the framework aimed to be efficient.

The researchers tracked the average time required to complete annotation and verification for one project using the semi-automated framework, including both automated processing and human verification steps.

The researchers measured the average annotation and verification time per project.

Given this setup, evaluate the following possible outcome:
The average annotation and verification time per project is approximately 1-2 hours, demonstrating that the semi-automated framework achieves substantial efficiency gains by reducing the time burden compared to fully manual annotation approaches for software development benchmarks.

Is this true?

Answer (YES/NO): NO